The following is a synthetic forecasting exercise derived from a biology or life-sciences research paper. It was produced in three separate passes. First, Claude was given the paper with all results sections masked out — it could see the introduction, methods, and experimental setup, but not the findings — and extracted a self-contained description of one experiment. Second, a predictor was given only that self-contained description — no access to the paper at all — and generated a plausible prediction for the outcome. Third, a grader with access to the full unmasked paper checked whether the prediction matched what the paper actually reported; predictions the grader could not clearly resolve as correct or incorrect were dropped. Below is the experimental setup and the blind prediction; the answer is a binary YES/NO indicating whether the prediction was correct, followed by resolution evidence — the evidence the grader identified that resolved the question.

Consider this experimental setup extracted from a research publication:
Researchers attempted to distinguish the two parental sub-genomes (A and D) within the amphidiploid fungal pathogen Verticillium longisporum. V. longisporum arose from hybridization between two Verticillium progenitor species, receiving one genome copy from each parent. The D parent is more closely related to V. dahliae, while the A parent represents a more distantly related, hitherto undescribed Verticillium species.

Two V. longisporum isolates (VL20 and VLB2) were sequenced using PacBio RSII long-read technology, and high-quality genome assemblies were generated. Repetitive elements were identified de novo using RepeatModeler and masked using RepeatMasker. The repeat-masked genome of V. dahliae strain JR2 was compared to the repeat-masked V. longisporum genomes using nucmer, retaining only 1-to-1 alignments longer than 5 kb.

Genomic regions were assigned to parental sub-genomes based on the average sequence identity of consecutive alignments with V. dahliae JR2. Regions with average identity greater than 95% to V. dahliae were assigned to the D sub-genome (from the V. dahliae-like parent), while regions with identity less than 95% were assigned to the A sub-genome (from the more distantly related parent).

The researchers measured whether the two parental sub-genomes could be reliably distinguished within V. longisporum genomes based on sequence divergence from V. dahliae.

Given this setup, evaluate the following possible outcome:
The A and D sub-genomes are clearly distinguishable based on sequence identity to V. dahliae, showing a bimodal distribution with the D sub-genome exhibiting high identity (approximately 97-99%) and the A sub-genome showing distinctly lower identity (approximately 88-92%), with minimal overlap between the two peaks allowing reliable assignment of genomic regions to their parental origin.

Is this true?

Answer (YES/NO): NO